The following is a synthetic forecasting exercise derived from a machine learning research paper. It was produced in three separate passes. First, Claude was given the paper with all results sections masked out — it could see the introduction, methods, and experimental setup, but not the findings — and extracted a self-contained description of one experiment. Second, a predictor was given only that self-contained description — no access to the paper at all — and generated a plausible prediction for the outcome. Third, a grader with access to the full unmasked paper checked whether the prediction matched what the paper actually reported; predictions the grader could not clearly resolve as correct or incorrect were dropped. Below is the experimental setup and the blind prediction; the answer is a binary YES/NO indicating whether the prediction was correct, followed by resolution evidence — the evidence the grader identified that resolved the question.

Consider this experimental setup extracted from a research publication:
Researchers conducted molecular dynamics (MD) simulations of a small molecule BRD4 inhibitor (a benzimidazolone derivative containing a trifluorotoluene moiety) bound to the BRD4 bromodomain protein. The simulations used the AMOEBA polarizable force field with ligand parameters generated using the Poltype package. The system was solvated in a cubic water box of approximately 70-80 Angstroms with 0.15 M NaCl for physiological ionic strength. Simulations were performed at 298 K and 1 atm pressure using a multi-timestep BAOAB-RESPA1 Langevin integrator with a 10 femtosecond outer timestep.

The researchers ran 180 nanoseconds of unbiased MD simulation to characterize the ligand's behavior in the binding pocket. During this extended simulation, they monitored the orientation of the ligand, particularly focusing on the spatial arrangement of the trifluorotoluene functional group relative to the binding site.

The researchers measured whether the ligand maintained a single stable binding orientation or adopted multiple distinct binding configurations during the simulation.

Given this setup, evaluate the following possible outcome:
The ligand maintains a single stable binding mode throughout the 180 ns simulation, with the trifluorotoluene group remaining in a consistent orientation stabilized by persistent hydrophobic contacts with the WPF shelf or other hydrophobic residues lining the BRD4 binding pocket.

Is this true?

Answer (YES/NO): NO